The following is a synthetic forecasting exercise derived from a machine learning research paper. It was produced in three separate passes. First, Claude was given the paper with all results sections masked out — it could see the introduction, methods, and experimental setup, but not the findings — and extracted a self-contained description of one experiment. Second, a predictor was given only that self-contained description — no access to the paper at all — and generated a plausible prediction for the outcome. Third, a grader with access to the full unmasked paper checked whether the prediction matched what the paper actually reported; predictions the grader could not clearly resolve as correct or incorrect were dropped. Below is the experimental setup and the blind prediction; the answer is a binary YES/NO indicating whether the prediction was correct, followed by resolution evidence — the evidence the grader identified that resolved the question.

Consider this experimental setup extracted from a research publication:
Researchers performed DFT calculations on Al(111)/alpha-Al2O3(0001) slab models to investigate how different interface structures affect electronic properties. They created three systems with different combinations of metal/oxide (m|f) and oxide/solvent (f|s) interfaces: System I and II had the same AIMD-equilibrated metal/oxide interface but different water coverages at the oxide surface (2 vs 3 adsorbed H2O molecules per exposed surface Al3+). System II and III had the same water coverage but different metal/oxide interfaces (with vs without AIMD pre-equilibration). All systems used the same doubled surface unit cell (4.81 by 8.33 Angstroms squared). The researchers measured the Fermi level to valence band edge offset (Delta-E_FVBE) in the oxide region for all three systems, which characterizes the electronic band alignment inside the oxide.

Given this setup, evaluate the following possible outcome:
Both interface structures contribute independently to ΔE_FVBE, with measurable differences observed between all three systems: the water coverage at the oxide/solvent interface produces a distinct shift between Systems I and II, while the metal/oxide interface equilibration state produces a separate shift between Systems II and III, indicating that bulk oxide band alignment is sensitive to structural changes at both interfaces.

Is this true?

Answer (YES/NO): NO